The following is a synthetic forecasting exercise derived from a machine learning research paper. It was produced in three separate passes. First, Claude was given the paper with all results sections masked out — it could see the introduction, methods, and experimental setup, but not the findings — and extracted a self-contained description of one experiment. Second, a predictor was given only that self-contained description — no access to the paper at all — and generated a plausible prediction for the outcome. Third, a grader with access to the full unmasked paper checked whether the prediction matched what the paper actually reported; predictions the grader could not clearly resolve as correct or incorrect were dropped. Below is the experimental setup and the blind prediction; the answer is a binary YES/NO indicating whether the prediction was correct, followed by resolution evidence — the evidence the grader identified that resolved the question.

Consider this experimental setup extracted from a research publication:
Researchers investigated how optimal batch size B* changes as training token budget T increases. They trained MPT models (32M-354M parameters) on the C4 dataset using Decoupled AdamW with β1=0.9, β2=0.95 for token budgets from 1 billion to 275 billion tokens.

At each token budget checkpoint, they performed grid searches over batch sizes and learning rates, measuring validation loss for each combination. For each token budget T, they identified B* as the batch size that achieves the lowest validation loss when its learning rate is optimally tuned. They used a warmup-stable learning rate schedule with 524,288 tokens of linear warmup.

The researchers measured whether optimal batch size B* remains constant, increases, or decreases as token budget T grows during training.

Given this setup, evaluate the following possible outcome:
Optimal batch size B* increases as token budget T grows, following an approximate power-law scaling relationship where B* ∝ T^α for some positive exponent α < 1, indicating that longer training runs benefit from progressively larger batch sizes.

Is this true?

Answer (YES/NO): NO